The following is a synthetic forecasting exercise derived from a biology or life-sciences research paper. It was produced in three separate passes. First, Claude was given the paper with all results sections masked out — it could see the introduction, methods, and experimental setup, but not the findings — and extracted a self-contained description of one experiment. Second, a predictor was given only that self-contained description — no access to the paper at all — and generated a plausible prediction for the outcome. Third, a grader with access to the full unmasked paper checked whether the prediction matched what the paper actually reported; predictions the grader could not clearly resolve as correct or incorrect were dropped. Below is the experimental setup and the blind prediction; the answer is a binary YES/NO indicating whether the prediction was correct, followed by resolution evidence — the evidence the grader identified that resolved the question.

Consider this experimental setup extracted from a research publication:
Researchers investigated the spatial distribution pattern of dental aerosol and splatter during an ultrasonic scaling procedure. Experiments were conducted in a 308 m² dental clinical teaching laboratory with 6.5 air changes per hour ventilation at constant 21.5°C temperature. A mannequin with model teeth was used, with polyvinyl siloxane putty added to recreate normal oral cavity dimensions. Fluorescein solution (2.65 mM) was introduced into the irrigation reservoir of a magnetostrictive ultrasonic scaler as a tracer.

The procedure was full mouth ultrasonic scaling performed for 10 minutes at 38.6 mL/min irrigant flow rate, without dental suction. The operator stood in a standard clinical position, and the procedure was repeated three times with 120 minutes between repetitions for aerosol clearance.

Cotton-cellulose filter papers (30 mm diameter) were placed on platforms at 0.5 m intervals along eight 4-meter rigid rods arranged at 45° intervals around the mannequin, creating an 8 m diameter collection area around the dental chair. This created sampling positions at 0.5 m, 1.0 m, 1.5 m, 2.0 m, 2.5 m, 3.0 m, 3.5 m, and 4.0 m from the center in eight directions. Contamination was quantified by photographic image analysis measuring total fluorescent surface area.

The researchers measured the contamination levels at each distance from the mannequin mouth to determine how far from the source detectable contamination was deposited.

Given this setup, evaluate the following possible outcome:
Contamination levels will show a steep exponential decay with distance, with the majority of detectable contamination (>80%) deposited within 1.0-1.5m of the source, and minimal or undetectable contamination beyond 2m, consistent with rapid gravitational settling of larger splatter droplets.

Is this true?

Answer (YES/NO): NO